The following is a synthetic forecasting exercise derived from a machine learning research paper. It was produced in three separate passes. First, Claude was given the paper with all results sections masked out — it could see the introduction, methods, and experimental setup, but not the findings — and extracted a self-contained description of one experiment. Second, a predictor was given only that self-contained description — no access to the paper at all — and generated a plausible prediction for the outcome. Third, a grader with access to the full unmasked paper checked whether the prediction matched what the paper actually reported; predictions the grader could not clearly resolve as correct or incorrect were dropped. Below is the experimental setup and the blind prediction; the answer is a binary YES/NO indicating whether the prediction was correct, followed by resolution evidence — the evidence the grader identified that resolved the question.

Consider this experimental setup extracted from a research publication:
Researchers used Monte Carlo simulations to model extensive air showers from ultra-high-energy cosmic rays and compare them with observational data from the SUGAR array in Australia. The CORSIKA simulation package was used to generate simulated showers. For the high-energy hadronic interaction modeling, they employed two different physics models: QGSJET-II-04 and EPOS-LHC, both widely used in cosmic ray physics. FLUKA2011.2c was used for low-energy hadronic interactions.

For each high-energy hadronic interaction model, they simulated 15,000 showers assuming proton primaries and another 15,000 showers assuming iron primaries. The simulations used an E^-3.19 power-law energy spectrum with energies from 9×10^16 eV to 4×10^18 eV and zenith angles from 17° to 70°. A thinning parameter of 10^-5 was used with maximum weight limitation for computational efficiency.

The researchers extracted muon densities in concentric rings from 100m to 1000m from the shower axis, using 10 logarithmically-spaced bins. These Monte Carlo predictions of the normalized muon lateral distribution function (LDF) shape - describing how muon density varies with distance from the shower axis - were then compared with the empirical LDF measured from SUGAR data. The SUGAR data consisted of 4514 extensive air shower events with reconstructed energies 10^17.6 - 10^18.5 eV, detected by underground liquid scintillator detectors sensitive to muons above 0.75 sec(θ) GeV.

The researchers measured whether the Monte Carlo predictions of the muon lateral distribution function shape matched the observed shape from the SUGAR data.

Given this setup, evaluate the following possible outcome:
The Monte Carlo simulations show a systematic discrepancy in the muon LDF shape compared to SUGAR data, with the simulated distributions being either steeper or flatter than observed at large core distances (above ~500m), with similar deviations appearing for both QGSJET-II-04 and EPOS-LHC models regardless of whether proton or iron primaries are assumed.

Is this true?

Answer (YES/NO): YES